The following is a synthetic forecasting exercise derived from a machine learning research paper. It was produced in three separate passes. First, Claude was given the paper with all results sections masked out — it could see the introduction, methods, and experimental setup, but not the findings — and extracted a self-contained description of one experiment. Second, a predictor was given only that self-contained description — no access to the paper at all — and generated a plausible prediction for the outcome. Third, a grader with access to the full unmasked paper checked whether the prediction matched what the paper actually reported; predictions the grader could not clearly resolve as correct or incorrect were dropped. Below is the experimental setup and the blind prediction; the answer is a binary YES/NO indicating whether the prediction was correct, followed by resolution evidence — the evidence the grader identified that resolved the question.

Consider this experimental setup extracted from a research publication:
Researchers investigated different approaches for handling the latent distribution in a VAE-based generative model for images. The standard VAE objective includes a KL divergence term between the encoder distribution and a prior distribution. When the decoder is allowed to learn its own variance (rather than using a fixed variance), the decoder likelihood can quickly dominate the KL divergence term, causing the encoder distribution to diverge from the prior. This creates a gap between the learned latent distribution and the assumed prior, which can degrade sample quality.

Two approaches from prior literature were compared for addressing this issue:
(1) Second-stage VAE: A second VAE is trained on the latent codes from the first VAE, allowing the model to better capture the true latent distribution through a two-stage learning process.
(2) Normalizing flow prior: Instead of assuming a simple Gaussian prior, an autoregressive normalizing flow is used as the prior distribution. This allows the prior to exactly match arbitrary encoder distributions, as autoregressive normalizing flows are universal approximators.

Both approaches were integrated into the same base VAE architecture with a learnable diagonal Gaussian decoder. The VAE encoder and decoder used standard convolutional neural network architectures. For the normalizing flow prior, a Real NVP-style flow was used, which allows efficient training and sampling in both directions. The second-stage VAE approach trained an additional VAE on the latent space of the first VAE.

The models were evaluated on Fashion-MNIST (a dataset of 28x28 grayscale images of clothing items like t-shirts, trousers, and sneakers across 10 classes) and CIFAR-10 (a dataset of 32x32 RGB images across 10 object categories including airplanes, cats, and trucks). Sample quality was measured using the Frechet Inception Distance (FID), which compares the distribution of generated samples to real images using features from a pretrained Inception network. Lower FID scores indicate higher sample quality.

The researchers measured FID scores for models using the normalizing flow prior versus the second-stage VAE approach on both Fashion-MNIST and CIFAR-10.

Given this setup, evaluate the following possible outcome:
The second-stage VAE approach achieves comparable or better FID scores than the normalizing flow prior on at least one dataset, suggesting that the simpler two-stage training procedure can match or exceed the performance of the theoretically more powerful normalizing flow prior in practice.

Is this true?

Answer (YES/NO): NO